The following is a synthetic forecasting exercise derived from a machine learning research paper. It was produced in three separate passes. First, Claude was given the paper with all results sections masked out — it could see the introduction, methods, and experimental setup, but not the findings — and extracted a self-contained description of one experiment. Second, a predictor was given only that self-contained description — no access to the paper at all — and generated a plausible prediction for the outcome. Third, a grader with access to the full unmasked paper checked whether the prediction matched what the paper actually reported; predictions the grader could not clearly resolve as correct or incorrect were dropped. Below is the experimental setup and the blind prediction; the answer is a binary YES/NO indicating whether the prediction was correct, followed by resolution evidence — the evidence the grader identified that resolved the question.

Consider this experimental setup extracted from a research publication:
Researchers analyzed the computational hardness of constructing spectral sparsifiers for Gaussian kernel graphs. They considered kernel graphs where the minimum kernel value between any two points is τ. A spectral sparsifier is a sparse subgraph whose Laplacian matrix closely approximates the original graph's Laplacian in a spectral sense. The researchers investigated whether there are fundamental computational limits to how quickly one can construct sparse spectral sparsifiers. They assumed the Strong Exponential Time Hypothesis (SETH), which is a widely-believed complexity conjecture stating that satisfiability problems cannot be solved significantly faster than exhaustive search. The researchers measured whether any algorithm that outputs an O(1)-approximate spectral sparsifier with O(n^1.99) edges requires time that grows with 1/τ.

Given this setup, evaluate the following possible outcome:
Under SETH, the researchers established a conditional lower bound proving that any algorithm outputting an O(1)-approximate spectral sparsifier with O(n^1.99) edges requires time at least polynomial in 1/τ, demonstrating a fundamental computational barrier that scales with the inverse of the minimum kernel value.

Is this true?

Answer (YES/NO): NO